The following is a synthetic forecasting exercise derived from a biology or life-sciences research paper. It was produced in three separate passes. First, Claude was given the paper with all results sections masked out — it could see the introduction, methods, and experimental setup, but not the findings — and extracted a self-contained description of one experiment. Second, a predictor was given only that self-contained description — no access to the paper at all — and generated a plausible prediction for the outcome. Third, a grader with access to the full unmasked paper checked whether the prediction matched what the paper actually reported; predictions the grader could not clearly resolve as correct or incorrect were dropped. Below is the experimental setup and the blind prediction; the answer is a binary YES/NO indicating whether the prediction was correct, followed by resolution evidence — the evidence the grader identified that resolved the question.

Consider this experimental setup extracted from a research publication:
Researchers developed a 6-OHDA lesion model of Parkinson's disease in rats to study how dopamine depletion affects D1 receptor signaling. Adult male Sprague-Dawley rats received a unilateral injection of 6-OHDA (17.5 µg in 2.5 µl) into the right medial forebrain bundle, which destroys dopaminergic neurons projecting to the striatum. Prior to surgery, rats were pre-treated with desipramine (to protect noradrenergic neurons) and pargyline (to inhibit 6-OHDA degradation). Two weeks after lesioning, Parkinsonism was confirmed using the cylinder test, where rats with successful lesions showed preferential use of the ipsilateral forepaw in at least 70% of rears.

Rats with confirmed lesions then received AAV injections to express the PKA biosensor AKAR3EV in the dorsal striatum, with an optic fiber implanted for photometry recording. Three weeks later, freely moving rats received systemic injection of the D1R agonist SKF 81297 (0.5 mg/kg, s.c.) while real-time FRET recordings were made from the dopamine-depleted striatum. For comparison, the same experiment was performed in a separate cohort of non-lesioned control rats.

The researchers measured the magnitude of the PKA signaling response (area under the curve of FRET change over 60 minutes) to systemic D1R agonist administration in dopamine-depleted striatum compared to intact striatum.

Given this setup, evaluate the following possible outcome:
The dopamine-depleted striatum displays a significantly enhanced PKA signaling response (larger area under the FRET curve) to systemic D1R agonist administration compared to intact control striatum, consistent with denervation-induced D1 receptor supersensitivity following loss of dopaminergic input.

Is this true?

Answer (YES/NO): YES